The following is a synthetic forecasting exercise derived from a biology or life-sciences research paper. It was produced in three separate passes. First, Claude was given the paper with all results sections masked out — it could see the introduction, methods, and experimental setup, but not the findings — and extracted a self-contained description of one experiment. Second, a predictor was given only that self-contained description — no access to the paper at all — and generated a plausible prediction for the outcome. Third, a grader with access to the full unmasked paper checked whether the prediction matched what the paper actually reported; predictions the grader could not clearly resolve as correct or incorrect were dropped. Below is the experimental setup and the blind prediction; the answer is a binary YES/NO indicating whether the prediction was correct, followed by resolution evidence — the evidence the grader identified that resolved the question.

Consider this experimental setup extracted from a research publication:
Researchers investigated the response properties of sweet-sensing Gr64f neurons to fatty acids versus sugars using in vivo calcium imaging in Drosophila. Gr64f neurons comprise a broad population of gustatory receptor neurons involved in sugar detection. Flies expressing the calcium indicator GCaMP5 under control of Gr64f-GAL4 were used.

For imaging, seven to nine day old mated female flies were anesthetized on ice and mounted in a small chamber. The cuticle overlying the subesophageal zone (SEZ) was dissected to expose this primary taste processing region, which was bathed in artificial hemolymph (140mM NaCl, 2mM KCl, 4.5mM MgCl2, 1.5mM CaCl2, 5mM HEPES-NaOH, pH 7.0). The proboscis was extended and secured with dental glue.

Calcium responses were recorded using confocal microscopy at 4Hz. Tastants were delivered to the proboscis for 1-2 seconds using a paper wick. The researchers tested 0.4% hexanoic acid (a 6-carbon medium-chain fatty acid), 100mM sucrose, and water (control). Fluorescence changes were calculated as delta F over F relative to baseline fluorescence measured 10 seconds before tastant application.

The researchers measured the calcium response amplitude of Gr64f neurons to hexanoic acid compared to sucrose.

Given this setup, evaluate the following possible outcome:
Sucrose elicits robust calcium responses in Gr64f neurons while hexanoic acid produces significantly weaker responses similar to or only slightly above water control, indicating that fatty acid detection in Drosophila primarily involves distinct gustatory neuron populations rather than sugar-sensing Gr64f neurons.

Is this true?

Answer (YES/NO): NO